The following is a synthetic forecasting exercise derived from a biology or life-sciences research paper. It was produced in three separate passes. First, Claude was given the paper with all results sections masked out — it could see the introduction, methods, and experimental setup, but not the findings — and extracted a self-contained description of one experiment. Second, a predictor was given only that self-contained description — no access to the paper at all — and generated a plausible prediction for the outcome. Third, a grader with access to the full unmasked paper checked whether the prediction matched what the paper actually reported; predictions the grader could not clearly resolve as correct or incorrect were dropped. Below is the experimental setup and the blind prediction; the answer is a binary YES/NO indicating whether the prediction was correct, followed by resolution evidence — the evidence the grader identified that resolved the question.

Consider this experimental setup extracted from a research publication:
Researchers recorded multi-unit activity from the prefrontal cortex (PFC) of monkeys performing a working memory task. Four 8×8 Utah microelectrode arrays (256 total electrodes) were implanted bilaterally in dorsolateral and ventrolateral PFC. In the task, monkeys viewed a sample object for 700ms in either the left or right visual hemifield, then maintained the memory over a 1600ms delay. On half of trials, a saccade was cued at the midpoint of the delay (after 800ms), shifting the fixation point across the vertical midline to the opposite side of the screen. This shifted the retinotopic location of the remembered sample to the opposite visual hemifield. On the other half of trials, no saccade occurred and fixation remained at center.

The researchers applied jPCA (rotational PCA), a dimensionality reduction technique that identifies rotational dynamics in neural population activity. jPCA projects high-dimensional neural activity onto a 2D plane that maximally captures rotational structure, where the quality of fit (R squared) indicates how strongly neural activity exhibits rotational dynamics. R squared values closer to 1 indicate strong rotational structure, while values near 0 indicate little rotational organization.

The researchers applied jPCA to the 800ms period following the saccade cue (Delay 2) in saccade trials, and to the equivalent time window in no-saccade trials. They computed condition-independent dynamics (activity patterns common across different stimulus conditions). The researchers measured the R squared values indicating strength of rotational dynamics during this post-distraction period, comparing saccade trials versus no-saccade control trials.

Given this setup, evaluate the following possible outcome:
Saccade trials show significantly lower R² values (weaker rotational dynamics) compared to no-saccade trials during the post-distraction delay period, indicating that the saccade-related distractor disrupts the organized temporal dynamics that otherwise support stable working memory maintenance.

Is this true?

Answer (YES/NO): NO